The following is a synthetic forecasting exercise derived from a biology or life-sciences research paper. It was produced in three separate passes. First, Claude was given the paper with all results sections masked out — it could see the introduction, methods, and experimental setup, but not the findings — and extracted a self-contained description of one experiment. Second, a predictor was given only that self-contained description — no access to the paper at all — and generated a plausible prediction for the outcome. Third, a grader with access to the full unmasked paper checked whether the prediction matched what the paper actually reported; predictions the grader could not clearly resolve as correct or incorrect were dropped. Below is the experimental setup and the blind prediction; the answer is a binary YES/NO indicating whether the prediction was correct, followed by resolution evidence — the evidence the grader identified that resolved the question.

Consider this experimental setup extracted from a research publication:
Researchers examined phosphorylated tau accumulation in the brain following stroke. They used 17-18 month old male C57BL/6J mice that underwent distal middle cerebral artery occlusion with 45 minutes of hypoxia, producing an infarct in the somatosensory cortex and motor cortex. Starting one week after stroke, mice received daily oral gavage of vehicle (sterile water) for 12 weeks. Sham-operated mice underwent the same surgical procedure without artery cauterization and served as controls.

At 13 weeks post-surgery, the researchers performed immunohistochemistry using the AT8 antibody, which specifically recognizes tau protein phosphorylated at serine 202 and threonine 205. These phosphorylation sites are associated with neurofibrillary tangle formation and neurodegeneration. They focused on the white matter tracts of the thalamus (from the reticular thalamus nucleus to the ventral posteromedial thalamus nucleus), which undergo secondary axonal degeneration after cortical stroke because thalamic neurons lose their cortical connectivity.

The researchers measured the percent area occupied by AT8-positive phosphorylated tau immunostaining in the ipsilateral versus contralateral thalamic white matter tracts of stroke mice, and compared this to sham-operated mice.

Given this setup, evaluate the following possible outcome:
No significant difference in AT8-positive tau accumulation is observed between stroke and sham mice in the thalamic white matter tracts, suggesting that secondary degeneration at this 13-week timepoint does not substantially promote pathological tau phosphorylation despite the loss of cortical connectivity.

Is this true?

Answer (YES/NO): NO